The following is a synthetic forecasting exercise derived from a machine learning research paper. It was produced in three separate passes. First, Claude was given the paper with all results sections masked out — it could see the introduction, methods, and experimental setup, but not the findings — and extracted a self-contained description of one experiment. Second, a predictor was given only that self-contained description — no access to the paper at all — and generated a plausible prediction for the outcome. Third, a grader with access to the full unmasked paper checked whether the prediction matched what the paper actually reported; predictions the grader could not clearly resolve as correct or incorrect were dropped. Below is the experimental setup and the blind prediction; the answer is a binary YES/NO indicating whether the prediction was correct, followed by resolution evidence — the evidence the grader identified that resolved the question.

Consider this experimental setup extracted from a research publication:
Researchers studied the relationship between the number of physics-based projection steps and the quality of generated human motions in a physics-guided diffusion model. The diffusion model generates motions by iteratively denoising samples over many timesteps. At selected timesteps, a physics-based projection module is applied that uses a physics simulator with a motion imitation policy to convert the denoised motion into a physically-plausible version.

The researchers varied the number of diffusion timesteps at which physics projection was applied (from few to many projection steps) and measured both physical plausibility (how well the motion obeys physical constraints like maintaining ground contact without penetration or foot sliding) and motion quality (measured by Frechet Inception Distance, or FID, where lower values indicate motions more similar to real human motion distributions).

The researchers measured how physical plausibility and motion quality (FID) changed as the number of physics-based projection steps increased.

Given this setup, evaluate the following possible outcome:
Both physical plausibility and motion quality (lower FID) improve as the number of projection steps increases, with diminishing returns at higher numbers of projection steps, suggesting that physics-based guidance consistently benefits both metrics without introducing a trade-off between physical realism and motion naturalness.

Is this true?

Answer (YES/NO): NO